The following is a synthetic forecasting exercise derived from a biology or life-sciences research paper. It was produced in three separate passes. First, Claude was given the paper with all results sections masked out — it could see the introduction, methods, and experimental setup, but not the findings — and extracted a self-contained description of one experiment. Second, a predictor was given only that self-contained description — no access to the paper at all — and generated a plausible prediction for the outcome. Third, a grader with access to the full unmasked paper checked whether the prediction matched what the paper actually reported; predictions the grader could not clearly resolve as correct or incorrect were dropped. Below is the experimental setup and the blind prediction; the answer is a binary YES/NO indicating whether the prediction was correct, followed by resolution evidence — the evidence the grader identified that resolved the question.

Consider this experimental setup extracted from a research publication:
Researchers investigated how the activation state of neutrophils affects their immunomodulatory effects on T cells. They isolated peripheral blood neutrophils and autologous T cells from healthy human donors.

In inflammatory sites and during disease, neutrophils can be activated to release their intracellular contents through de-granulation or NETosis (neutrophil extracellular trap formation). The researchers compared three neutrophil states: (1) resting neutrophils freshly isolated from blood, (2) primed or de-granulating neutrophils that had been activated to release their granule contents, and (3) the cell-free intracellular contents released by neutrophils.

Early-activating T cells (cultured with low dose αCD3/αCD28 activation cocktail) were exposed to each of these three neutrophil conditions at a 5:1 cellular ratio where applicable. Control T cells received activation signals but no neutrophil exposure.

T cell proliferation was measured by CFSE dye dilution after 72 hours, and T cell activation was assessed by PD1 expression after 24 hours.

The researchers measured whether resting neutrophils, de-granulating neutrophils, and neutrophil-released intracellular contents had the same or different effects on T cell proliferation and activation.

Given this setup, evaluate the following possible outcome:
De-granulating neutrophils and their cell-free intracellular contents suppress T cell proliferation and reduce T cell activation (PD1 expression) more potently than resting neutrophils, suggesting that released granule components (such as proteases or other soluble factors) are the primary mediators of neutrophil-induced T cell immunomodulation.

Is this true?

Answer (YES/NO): NO